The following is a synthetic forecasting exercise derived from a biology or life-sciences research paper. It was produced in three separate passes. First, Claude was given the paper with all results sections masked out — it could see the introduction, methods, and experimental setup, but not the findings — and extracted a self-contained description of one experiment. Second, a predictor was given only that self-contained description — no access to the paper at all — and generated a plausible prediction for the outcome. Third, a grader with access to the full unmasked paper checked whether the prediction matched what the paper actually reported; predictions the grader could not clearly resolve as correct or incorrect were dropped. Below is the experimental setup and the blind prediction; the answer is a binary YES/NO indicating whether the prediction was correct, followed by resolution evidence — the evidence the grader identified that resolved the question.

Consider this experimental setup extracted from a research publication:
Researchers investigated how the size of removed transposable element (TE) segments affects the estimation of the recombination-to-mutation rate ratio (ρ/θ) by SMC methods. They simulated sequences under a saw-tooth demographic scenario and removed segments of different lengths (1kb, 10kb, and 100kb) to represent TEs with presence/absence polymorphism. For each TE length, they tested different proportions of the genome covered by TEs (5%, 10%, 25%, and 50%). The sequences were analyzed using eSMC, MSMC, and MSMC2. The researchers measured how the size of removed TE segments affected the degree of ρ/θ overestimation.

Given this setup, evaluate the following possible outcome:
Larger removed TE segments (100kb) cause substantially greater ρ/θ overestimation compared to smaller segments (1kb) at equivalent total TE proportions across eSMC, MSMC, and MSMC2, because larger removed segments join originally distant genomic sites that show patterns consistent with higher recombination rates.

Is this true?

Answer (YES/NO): NO